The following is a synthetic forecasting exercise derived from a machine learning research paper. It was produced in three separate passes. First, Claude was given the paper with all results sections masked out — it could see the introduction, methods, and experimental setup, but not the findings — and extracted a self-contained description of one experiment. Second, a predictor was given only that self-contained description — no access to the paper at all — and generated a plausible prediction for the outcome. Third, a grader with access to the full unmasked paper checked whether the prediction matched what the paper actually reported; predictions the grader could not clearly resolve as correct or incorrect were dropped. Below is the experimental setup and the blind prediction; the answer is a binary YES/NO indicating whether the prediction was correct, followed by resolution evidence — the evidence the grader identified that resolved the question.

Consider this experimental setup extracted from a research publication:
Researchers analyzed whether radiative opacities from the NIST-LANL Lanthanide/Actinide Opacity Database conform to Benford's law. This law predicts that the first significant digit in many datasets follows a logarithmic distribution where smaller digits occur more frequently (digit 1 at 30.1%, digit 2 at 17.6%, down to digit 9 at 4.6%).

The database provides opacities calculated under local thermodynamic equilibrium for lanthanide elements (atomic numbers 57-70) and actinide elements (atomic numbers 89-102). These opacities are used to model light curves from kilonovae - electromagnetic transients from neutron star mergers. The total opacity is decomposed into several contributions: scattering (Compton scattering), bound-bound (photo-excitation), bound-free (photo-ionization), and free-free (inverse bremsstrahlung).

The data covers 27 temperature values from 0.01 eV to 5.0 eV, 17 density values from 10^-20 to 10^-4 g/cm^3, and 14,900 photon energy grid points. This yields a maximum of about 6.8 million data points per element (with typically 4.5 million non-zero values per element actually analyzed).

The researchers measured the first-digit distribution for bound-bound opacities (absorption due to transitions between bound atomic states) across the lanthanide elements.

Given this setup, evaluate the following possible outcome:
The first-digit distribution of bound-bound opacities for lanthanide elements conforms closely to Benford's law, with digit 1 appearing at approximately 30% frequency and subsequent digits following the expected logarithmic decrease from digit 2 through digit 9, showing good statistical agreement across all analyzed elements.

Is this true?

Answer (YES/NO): YES